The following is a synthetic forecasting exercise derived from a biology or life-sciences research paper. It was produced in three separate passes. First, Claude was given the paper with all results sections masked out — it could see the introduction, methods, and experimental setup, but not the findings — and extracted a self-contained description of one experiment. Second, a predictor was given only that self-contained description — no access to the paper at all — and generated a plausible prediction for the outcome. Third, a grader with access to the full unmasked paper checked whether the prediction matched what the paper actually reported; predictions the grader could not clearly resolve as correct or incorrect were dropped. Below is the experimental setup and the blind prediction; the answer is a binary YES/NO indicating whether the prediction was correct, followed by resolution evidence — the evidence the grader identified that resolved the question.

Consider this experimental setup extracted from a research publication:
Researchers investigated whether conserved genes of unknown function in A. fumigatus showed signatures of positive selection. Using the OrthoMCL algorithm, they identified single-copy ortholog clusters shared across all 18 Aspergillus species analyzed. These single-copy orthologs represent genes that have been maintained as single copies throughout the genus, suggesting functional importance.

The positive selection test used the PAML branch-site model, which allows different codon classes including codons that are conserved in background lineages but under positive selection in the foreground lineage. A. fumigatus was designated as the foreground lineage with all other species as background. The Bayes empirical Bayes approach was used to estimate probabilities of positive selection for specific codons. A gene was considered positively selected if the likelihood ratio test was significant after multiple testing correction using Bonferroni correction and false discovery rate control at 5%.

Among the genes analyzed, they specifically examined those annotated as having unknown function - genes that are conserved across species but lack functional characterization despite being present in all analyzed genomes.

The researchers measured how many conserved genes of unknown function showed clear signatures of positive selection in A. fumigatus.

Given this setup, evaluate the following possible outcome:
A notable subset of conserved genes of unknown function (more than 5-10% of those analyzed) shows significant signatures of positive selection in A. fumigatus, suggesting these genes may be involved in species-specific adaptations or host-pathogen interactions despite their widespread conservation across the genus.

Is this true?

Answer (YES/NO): YES